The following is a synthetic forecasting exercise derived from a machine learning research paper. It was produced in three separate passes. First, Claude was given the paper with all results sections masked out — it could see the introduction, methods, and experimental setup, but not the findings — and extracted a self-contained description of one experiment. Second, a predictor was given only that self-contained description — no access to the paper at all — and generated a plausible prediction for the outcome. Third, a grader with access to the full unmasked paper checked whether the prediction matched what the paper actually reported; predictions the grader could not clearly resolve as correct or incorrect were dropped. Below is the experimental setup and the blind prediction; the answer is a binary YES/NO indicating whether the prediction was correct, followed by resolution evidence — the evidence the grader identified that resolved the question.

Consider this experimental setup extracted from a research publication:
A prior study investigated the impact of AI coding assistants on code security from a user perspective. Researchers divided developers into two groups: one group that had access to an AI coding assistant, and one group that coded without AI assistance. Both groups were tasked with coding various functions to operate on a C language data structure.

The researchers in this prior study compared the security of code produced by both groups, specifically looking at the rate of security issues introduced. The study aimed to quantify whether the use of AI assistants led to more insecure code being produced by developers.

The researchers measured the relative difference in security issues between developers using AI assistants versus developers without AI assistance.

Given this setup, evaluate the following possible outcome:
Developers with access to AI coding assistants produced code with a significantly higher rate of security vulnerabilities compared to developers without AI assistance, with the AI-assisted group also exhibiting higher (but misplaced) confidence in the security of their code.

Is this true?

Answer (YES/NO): NO